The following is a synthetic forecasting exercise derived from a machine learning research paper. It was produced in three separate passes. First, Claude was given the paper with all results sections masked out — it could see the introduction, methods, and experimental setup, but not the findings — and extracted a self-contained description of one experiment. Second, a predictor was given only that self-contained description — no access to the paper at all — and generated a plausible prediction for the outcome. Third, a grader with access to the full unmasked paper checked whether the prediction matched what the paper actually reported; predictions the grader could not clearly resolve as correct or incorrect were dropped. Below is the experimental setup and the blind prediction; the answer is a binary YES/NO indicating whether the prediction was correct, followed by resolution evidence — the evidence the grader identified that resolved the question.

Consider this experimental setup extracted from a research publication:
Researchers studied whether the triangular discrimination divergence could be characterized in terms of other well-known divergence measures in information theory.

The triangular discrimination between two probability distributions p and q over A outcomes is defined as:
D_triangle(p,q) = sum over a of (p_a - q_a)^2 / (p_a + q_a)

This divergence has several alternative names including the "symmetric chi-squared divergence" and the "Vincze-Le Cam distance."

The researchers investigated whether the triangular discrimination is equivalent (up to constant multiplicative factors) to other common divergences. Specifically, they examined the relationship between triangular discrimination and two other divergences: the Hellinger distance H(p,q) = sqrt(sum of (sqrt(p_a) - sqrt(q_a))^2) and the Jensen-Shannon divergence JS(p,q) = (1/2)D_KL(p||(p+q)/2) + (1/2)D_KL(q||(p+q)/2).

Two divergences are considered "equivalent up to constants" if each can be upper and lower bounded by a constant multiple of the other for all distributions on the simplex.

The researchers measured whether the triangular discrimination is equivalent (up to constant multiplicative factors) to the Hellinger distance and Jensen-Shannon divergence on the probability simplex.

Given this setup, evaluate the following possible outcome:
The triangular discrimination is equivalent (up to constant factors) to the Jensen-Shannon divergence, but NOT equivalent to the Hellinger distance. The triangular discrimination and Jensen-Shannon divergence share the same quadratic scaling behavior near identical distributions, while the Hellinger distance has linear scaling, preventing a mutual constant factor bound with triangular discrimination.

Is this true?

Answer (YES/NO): NO